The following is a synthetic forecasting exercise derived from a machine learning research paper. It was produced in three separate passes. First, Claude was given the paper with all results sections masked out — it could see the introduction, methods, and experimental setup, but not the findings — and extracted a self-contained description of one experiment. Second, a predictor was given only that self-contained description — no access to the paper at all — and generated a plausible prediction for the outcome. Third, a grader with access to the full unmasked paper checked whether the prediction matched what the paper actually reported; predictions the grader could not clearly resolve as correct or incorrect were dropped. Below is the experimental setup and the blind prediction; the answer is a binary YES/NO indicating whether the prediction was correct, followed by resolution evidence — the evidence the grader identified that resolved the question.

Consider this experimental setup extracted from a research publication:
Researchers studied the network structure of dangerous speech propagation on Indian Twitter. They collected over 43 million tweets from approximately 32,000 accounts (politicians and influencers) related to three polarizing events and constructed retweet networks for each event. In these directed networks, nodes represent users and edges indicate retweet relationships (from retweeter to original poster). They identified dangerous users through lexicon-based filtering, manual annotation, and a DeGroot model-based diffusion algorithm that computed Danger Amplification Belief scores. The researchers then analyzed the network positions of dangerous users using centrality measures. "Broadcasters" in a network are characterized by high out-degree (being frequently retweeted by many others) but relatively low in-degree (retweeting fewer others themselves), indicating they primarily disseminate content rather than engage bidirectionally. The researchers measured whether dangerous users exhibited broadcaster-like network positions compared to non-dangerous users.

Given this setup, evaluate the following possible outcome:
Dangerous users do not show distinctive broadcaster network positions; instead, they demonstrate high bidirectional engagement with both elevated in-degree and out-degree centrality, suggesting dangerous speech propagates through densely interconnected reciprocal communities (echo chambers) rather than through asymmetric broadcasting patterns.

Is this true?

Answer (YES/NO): NO